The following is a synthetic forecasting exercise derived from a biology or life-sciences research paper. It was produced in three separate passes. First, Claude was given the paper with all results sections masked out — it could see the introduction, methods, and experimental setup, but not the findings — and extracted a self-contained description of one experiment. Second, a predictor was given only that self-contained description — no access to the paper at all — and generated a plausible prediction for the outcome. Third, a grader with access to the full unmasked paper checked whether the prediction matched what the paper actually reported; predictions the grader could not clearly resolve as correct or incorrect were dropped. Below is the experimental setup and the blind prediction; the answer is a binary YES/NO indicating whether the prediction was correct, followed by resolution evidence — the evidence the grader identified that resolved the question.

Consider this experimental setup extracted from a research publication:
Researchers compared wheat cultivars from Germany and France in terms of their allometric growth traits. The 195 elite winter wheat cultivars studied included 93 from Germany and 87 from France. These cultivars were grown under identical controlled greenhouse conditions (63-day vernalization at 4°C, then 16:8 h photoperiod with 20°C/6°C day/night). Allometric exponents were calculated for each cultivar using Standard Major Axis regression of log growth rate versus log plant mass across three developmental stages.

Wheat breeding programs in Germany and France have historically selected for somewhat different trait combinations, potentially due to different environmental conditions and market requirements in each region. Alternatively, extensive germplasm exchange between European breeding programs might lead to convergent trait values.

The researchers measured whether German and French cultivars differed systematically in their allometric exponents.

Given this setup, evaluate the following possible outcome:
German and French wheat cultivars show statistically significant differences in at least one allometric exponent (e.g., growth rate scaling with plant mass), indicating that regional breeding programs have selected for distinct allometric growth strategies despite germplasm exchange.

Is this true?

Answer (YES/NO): YES